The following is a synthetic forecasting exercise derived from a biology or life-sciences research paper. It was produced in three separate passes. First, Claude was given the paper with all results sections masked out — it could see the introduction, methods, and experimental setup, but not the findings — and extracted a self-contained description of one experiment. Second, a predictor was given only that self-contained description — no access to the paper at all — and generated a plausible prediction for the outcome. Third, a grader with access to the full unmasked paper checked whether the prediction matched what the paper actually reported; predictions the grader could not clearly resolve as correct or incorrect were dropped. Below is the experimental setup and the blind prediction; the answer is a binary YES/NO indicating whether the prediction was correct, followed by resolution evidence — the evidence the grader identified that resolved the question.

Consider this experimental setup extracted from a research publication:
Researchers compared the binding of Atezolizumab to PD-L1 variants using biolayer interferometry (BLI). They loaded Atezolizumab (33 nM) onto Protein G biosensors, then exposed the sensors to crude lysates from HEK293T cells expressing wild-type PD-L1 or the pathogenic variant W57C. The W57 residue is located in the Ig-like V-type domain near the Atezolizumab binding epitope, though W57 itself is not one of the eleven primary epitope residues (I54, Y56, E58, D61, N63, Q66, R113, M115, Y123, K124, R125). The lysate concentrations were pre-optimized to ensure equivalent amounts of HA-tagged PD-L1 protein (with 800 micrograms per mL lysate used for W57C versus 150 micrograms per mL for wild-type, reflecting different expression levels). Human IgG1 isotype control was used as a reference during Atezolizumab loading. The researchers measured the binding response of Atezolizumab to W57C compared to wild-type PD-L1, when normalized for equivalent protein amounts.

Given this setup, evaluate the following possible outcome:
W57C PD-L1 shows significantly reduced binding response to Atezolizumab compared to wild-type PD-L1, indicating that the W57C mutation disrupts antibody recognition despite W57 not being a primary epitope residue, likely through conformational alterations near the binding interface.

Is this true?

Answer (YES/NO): YES